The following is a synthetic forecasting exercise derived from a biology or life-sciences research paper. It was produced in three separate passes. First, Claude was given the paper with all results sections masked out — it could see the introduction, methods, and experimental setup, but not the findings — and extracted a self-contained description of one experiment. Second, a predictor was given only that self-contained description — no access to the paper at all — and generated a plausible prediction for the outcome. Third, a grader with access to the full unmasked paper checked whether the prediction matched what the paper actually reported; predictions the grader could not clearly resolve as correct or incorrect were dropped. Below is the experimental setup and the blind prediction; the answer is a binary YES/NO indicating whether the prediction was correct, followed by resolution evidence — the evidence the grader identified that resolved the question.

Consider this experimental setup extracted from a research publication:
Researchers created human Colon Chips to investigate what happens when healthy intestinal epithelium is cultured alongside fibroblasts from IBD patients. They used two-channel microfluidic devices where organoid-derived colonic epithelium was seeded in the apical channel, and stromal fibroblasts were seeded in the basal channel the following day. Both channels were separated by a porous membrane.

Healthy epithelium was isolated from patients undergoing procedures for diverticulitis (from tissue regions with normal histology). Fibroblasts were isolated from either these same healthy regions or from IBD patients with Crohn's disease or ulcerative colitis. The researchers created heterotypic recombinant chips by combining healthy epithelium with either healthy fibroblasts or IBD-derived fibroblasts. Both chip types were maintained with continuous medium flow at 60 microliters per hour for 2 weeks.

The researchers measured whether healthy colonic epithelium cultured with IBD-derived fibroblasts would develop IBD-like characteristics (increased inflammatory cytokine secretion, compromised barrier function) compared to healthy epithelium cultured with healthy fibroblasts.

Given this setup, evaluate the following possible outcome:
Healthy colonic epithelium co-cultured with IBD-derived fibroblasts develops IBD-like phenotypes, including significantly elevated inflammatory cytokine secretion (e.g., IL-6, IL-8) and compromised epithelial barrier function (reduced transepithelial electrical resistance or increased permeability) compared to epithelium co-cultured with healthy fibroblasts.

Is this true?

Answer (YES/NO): YES